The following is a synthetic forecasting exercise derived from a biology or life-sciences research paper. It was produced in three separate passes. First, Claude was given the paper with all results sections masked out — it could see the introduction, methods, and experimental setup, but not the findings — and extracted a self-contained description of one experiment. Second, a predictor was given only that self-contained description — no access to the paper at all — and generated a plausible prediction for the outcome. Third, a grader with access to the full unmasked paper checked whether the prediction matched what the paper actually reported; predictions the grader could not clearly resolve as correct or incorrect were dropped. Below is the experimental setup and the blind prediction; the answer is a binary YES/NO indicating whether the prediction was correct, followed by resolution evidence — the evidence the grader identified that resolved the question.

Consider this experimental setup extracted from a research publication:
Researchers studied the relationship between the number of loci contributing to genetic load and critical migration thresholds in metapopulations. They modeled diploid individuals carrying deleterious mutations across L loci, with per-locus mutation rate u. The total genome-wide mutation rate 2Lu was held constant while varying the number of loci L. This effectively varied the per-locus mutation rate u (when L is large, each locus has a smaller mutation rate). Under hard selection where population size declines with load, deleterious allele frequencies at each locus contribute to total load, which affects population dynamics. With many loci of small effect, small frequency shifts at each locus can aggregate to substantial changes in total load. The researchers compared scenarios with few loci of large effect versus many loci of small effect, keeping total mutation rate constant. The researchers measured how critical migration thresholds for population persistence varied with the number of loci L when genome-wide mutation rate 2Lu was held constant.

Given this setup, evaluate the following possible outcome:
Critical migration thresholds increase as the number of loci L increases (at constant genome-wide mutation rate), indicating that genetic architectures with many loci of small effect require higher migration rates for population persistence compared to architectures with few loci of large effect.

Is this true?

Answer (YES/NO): NO